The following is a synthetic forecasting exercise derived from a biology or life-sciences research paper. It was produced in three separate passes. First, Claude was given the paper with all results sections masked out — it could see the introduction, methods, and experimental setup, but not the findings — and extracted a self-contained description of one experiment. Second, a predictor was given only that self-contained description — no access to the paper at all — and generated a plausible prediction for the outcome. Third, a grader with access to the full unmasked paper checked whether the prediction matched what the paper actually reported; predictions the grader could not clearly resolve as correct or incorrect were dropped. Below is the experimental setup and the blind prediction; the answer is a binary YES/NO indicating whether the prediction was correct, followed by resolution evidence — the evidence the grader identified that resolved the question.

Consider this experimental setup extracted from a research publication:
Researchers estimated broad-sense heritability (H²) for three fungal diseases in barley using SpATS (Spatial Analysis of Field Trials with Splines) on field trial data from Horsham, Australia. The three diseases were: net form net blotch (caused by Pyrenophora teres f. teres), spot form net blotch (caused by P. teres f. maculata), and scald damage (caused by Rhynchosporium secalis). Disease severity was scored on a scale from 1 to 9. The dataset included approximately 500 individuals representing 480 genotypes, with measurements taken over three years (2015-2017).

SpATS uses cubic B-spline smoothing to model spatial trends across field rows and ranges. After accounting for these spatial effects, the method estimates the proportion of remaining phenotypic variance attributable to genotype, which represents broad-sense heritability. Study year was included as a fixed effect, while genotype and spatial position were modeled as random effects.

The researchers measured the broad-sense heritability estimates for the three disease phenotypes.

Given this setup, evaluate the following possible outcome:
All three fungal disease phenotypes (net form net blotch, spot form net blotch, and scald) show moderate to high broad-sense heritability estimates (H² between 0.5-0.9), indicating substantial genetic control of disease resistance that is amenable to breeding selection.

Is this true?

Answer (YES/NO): YES